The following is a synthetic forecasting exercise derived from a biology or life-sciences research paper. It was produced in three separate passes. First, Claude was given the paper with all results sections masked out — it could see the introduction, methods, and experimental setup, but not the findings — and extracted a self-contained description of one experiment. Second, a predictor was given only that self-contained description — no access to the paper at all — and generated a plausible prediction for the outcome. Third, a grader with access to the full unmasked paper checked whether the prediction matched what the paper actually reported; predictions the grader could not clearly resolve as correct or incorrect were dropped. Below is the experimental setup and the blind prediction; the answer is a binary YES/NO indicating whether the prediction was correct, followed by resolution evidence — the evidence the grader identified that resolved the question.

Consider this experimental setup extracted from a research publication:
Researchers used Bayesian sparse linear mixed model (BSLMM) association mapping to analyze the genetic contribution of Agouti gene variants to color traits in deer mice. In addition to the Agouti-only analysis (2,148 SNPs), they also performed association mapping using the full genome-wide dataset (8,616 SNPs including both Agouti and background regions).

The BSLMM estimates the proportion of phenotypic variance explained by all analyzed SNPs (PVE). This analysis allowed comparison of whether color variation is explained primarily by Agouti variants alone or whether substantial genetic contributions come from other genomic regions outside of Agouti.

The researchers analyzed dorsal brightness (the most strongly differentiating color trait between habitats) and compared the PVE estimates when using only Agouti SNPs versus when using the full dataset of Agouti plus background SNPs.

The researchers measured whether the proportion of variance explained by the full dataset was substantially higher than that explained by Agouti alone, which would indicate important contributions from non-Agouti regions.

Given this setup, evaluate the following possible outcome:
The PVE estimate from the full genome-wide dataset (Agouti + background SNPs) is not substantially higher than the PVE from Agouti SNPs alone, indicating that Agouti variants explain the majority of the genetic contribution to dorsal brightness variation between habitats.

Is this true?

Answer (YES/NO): YES